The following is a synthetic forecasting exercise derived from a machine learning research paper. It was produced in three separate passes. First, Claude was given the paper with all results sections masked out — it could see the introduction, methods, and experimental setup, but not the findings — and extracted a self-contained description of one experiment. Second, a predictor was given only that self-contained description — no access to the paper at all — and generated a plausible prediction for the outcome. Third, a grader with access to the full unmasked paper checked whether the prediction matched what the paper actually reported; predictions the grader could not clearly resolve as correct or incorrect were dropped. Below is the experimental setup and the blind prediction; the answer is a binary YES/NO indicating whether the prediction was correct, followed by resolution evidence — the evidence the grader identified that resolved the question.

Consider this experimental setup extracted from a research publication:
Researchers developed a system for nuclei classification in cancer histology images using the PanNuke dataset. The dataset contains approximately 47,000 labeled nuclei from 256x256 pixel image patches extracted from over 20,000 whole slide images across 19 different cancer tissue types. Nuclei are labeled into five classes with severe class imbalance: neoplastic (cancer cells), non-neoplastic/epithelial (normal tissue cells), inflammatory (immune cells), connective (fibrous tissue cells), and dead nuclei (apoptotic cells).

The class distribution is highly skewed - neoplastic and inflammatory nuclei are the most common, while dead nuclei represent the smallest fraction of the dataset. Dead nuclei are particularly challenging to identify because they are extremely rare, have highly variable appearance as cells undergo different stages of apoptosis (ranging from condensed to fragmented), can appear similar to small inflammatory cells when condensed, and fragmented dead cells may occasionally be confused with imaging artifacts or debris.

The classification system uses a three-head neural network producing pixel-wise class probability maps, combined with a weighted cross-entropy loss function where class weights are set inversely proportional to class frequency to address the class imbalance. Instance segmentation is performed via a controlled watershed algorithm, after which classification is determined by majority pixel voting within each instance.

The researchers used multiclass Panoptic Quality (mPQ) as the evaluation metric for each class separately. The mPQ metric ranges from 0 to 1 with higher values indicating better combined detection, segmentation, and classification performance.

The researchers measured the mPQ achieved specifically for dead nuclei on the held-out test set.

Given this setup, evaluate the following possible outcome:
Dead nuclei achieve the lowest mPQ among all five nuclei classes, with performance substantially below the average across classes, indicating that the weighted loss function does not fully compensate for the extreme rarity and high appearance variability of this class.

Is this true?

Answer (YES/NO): YES